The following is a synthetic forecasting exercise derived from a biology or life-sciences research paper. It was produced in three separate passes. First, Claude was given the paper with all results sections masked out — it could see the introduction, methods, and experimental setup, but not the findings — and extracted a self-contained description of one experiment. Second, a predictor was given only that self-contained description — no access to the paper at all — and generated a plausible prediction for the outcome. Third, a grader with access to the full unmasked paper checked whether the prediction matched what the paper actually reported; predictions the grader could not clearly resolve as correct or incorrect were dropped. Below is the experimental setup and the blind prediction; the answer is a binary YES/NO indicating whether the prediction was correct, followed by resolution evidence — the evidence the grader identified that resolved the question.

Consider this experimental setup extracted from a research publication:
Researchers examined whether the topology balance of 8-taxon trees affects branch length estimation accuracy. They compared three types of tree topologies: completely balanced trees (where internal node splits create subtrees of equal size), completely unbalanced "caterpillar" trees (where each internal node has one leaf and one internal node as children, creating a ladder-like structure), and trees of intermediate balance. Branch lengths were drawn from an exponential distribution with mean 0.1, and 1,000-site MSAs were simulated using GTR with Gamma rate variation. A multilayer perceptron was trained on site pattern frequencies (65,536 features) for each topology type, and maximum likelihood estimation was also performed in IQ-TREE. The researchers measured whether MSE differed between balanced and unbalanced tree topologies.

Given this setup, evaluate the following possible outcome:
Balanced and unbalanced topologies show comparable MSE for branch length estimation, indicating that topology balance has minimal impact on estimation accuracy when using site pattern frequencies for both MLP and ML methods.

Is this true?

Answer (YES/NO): YES